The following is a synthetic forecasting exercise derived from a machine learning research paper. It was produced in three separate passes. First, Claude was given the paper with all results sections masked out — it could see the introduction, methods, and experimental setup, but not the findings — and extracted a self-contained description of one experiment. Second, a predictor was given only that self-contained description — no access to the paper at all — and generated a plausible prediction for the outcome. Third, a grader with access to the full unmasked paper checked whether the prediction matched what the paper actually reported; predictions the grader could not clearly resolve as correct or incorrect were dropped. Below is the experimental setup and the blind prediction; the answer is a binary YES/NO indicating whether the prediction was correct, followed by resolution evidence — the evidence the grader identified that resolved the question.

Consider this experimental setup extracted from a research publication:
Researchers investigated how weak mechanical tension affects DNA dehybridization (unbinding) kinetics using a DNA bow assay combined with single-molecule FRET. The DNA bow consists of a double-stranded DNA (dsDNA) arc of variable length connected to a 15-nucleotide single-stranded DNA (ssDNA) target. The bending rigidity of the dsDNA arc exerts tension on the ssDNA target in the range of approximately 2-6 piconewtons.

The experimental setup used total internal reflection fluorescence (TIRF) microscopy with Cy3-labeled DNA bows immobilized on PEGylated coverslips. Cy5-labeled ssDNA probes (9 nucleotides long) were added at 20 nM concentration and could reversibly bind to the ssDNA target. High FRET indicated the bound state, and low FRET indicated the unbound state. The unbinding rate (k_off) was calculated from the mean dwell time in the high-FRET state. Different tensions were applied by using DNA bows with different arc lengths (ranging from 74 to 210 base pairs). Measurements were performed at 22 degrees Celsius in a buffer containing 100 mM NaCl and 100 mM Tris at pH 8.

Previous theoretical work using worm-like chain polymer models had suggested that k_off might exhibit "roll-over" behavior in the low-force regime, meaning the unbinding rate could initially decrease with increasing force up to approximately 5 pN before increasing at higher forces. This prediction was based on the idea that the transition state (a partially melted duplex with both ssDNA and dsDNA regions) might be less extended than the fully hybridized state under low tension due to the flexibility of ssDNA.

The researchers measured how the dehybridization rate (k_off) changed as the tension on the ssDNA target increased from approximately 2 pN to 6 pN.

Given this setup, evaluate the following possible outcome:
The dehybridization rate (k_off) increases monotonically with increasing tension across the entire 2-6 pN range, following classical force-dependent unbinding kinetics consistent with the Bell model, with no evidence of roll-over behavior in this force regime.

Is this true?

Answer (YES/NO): YES